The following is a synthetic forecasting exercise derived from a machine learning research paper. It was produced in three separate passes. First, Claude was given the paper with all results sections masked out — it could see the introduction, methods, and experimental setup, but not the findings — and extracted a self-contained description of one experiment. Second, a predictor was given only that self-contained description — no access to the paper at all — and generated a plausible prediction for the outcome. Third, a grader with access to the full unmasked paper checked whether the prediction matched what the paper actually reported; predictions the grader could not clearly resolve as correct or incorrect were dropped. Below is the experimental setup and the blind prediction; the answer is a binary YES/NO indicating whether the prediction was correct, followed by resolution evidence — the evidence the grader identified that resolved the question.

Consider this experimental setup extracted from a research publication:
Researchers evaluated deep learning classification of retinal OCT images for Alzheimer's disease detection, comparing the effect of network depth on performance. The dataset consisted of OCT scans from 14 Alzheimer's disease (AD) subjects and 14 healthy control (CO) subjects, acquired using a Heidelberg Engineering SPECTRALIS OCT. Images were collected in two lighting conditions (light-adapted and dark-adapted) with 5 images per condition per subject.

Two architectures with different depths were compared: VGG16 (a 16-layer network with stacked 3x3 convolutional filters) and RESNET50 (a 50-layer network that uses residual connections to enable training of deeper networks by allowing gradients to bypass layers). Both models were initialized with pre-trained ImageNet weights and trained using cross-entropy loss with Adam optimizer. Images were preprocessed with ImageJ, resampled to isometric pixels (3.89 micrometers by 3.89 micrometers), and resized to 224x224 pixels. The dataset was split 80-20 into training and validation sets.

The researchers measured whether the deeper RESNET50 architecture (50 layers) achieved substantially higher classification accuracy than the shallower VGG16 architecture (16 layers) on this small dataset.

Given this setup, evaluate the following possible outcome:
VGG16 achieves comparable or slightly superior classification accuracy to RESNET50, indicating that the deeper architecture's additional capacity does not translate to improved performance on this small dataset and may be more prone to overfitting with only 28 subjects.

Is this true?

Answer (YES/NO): NO